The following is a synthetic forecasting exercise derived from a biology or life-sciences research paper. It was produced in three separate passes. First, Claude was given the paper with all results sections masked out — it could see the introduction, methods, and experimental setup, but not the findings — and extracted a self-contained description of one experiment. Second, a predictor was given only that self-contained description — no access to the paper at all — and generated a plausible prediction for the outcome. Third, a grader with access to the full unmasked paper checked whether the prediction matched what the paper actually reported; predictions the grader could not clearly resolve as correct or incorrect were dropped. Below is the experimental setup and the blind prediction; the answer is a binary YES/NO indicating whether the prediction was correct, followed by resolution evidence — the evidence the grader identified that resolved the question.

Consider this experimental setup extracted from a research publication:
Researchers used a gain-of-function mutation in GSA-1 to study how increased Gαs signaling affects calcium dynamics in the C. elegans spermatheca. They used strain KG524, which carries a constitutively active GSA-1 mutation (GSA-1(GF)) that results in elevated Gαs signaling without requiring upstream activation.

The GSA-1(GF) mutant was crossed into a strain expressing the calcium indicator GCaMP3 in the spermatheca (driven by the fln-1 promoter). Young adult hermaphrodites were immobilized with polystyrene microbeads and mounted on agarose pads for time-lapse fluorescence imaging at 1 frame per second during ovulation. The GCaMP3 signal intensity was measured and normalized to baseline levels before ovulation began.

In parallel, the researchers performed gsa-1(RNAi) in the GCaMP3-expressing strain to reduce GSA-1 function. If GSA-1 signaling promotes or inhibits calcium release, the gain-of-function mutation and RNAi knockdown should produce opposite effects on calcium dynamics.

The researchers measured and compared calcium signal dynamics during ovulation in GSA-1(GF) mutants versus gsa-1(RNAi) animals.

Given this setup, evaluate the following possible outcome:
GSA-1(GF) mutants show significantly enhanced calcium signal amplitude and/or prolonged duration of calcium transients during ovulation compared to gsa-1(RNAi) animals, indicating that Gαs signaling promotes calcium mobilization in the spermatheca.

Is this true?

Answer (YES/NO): YES